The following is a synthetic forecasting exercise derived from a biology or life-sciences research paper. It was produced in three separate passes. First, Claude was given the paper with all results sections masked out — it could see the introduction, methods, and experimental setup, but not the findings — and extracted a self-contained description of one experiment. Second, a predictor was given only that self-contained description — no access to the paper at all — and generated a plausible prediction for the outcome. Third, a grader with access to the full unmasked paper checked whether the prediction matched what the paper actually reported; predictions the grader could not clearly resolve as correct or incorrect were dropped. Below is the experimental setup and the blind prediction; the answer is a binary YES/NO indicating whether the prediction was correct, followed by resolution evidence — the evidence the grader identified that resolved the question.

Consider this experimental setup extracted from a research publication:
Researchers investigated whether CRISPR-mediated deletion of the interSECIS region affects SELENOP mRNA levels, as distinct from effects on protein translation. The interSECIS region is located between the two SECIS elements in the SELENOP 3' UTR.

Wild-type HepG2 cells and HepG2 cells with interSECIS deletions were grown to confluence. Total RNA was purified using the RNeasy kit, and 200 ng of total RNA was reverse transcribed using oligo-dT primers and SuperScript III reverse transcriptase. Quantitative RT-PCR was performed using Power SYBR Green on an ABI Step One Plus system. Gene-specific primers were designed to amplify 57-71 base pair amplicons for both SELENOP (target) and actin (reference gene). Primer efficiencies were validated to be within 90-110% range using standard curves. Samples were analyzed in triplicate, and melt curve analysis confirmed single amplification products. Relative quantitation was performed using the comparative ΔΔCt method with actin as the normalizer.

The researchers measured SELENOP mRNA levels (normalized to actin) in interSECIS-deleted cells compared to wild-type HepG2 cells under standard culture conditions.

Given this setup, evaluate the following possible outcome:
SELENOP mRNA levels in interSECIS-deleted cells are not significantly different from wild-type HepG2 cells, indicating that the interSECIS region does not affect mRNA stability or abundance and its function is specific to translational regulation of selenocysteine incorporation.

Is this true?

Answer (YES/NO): NO